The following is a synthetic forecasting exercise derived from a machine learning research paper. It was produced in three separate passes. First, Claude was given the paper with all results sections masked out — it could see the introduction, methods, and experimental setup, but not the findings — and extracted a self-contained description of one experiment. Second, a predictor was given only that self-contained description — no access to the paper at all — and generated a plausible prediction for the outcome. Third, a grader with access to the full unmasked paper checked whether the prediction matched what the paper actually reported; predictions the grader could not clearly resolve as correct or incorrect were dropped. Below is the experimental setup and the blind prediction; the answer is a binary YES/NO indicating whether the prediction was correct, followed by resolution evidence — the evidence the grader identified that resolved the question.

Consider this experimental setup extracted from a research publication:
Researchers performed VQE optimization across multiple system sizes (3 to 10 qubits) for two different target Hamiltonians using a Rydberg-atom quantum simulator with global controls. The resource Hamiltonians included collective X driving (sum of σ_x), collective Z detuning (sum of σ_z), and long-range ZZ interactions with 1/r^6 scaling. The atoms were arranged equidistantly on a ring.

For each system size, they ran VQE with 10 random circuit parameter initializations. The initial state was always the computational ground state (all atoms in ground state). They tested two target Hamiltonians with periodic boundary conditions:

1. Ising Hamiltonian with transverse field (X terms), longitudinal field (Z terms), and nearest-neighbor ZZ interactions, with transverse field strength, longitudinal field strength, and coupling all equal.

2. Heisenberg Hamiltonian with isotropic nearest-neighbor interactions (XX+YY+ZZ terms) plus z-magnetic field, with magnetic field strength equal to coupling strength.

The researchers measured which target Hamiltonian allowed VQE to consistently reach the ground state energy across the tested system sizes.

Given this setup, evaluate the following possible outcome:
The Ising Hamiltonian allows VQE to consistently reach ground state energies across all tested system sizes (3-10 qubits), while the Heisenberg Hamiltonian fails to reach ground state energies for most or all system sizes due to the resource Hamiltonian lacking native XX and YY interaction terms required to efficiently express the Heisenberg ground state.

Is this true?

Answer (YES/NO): NO